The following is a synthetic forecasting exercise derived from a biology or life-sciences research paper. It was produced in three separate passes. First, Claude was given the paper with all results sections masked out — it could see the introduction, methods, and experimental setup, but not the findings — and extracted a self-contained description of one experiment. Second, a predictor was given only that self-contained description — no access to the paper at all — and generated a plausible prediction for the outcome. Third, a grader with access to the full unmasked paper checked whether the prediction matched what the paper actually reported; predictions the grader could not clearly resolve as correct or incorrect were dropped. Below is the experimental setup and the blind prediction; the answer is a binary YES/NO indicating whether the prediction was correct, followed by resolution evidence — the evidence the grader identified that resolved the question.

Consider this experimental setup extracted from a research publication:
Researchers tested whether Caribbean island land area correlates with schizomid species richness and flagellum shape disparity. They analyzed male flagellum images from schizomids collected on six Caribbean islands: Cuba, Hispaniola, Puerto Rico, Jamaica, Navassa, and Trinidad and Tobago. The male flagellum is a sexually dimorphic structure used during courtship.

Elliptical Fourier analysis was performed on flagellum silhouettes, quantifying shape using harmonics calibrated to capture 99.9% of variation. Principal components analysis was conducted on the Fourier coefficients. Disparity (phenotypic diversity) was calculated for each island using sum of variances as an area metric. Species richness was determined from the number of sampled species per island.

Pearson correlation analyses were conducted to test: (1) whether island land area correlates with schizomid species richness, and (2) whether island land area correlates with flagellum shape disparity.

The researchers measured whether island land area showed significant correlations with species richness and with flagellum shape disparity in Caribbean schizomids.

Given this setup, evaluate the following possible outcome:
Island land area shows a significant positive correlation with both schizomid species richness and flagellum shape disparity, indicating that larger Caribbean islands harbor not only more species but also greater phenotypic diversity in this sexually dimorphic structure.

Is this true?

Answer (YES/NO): NO